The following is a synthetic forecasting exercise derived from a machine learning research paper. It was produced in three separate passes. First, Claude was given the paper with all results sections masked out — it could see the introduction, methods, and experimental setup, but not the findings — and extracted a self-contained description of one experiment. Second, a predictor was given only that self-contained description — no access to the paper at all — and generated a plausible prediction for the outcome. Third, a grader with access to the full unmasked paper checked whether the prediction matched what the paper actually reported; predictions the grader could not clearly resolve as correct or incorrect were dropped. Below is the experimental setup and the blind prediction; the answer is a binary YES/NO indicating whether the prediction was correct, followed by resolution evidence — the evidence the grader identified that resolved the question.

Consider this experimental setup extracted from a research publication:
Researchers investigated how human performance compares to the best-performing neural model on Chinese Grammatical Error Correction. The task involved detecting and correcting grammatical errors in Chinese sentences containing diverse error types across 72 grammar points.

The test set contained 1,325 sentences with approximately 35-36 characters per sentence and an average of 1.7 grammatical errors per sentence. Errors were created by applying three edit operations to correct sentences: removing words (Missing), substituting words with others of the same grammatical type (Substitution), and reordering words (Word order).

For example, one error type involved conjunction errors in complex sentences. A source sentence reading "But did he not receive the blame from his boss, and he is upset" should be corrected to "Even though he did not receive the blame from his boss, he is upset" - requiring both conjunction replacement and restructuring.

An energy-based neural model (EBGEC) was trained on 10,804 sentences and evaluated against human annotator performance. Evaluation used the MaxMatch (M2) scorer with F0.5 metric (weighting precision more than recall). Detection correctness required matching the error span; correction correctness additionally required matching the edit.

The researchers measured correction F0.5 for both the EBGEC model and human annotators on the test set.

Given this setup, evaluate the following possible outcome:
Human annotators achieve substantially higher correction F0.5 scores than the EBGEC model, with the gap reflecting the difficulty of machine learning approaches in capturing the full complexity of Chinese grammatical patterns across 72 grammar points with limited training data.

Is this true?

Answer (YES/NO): YES